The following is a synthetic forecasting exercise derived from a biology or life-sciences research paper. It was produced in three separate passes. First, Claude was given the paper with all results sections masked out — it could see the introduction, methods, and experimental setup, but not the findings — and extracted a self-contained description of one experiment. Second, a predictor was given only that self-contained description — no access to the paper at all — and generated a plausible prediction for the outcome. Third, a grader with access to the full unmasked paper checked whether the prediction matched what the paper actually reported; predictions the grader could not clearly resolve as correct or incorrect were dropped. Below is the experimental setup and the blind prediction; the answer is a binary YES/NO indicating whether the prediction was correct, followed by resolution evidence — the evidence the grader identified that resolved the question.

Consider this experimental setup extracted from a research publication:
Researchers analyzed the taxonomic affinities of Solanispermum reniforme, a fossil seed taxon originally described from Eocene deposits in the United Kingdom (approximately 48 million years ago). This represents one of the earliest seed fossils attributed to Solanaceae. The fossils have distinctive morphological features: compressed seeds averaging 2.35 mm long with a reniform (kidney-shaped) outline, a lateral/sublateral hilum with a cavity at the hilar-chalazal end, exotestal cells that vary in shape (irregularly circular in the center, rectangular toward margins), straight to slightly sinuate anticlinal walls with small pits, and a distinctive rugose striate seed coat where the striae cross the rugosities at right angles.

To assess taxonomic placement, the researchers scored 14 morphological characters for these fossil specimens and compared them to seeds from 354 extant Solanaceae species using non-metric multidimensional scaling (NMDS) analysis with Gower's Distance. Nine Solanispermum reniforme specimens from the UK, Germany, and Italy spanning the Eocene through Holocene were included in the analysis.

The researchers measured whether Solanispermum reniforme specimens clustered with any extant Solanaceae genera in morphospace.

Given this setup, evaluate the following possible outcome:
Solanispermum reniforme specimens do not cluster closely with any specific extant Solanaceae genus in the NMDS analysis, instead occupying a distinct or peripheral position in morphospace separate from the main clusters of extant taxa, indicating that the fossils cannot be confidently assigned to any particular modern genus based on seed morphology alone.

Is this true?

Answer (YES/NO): YES